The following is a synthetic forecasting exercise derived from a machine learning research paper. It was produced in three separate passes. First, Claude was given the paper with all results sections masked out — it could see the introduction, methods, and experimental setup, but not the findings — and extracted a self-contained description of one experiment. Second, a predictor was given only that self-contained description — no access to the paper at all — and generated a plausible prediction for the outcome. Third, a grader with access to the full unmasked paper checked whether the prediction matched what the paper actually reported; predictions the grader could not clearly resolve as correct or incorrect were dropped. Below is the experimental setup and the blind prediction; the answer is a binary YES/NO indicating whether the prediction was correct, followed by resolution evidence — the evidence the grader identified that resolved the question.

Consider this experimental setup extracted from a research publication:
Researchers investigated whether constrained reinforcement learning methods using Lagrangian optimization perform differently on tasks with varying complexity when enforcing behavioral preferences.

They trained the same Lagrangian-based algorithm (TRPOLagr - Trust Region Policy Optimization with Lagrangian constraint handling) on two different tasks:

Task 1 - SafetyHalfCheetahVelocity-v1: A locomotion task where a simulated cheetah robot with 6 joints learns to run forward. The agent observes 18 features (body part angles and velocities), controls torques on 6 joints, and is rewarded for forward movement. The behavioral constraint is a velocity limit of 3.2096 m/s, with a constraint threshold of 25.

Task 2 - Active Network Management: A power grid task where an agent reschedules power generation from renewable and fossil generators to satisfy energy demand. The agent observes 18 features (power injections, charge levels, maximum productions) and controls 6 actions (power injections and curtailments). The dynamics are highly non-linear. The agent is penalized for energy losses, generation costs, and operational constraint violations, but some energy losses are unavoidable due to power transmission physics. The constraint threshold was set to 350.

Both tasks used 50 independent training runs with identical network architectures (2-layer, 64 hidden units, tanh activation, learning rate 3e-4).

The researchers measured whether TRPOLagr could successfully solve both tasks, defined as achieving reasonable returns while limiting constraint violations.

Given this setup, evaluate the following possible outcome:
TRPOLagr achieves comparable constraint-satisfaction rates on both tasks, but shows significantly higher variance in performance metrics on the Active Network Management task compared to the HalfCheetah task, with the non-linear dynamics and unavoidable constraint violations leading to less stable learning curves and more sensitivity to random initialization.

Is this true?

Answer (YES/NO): NO